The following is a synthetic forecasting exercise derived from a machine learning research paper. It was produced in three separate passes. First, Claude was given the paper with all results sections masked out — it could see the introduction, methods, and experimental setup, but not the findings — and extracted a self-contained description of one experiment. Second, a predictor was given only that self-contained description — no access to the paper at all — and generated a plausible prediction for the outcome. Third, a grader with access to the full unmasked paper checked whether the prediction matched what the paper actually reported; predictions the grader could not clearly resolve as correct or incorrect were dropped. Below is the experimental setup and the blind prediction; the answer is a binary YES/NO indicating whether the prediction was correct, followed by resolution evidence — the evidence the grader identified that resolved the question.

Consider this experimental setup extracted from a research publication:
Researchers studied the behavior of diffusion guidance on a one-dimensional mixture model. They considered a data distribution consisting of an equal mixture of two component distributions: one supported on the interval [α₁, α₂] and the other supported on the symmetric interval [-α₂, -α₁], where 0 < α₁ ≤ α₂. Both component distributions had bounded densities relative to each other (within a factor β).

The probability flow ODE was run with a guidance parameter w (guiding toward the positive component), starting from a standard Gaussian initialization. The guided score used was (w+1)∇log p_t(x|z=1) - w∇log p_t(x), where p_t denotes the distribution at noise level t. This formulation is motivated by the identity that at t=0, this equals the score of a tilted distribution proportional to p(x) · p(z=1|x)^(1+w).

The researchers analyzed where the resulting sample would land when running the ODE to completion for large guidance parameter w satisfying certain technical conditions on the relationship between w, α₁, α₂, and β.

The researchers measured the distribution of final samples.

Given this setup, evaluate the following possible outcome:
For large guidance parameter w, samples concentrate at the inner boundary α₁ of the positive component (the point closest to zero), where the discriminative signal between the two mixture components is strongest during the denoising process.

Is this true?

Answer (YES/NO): NO